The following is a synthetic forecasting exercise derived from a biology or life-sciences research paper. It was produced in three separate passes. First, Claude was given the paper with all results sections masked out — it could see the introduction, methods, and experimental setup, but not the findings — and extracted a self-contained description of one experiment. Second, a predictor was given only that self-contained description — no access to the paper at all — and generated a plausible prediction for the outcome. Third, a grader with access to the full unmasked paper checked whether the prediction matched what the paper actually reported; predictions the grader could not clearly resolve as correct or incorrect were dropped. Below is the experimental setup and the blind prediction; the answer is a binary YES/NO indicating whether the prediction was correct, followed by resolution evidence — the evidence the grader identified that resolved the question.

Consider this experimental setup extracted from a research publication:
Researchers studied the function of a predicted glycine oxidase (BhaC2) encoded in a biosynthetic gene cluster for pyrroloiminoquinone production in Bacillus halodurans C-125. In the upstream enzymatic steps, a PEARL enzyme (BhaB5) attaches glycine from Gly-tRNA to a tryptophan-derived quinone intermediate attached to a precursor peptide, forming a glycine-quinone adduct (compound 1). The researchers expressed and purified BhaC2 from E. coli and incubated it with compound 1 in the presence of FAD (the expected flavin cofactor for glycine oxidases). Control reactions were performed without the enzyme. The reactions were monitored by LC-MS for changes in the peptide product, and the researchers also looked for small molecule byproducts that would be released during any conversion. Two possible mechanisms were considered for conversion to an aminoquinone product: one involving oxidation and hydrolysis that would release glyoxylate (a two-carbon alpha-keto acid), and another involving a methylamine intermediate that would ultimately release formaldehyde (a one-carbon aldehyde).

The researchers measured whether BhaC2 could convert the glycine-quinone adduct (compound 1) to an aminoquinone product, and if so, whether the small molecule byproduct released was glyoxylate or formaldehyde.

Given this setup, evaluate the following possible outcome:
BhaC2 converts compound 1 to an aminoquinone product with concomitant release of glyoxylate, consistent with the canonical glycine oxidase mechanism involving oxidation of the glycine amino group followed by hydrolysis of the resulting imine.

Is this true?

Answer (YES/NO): YES